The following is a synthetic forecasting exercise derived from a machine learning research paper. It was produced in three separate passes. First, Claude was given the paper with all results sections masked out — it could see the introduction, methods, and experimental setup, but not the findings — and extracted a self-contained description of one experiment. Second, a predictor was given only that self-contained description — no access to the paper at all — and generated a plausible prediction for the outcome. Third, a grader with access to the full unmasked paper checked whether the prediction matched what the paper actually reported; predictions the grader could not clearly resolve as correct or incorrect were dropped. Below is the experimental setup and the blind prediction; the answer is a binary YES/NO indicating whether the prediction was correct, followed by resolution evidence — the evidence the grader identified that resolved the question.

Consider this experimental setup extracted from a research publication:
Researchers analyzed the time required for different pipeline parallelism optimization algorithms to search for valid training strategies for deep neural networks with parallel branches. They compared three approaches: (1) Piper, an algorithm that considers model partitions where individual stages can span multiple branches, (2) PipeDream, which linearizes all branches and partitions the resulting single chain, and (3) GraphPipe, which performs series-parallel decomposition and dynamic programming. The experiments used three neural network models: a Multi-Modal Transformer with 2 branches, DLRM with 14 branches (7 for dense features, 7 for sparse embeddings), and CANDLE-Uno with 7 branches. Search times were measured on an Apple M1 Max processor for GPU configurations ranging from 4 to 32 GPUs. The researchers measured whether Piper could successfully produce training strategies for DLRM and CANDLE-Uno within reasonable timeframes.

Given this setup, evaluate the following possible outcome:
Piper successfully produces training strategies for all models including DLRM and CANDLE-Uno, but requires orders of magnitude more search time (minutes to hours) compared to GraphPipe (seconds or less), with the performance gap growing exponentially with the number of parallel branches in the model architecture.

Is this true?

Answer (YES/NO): NO